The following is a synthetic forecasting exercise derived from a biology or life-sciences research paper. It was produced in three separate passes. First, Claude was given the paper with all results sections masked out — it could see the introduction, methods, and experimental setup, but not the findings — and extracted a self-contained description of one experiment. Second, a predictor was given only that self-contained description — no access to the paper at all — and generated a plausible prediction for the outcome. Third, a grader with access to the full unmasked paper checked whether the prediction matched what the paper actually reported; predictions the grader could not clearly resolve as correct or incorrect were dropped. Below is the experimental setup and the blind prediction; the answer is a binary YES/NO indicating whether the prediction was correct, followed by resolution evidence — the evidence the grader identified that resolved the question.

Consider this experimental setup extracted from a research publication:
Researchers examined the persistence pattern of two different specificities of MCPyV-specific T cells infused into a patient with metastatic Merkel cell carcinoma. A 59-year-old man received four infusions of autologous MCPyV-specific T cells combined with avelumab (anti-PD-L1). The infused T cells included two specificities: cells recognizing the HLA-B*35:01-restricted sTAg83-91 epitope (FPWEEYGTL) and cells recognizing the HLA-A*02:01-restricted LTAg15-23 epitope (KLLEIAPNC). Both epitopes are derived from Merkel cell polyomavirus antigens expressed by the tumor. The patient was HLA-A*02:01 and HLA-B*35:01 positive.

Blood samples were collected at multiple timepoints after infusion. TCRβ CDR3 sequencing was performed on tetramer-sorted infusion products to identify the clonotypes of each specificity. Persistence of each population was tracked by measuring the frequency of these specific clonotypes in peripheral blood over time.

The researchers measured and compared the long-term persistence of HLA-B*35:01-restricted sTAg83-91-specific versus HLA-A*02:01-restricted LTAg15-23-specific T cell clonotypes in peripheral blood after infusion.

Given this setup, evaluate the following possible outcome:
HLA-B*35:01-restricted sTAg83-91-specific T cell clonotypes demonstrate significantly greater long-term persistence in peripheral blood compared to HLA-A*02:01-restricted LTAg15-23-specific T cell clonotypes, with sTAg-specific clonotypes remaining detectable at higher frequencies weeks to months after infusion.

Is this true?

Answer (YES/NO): NO